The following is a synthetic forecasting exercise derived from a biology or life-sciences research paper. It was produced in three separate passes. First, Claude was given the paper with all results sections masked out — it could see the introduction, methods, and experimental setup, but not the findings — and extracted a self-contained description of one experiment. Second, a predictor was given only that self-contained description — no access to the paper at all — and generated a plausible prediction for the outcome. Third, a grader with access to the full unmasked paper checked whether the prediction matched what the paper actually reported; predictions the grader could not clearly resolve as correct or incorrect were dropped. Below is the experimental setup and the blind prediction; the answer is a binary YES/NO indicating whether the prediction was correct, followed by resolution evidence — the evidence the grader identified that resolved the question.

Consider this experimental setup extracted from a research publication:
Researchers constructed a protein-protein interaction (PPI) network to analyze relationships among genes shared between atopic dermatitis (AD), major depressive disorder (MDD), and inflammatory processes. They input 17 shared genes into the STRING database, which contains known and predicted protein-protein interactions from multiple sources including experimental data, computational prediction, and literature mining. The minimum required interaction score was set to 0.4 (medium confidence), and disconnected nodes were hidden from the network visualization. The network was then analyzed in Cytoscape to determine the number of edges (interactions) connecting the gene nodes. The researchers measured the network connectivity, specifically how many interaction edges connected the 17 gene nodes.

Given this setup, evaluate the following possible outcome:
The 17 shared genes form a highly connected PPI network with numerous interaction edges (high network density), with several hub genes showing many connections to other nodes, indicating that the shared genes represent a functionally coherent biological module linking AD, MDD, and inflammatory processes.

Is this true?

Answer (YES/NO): NO